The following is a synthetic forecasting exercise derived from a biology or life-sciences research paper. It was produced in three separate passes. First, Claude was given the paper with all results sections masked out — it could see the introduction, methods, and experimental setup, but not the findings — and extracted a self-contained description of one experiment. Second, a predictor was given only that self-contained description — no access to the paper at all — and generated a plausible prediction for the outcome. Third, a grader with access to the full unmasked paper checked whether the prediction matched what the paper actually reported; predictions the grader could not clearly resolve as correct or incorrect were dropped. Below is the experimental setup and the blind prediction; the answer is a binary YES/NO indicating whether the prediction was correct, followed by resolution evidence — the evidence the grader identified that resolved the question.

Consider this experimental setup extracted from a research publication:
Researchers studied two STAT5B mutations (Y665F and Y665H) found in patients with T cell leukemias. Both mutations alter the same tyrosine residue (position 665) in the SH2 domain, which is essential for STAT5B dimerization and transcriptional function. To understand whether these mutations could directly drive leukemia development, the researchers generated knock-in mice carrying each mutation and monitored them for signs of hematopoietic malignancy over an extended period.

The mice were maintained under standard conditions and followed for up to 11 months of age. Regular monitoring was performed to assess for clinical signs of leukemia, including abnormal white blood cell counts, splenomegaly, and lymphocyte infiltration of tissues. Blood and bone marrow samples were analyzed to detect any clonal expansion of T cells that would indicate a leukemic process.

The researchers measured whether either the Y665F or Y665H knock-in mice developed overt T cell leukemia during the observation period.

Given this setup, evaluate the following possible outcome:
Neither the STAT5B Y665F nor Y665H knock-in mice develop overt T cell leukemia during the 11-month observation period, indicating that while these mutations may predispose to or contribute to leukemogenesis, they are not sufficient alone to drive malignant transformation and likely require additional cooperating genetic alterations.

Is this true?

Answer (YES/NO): YES